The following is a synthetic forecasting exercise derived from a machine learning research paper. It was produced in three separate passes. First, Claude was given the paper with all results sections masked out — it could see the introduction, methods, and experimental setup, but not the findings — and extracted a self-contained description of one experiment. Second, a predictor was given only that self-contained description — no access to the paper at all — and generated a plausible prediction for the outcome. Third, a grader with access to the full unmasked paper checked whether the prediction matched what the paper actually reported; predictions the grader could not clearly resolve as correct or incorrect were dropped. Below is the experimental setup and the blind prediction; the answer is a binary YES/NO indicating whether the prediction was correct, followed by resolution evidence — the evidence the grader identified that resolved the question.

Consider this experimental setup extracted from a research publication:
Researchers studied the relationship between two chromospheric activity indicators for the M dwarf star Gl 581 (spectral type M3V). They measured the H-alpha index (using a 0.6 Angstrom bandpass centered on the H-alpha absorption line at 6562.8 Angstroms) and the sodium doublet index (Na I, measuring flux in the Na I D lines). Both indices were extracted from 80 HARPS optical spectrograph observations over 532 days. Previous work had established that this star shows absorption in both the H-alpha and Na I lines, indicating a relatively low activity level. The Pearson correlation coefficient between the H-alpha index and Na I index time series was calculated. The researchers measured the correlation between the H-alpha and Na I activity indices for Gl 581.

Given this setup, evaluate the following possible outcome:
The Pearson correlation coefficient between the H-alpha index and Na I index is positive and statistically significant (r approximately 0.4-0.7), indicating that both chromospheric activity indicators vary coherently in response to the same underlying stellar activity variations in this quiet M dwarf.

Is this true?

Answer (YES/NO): NO